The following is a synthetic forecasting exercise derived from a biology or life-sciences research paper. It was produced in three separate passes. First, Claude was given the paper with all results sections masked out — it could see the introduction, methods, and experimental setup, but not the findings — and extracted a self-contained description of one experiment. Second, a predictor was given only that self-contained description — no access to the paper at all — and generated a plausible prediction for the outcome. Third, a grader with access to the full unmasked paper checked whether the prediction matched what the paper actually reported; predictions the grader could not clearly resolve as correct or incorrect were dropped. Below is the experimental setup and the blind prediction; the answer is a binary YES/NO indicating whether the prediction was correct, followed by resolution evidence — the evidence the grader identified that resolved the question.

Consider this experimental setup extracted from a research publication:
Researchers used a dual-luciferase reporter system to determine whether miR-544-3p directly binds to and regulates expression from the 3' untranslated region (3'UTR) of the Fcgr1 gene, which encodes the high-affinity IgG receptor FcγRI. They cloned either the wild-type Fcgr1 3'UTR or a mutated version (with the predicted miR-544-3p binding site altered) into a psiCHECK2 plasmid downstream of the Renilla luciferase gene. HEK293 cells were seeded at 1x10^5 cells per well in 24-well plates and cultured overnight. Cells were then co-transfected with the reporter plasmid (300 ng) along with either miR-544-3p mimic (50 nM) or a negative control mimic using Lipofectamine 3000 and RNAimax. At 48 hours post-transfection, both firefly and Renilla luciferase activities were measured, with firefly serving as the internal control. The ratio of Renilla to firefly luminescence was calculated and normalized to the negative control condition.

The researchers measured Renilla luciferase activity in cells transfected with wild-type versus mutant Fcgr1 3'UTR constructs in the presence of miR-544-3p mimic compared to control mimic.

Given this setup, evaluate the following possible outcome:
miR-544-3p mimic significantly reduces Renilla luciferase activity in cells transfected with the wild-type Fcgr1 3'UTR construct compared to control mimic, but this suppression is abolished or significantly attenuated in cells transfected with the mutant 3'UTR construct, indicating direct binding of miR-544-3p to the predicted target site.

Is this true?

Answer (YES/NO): YES